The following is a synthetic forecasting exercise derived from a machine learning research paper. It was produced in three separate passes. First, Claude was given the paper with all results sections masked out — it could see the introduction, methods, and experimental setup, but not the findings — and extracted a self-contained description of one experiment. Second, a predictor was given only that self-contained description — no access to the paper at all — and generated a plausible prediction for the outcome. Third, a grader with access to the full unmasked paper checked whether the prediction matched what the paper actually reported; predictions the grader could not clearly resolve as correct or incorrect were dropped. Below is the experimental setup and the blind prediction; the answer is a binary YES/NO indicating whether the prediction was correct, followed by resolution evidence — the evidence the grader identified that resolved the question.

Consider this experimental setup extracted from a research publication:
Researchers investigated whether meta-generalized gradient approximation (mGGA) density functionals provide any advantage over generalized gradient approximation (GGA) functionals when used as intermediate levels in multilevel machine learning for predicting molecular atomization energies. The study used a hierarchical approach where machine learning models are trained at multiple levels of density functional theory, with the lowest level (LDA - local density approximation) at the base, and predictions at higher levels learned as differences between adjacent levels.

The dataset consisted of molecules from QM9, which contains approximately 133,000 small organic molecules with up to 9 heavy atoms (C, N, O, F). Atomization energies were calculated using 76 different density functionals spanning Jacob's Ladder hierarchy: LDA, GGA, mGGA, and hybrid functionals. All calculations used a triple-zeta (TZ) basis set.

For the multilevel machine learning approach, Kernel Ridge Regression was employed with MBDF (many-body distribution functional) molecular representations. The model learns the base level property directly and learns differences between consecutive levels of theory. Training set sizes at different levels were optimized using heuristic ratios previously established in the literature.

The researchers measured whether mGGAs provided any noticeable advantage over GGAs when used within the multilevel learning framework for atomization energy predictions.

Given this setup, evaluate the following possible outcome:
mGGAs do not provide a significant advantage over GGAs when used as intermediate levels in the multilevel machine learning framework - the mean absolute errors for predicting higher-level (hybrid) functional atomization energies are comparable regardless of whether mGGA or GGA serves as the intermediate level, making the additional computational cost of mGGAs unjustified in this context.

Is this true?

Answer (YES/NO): YES